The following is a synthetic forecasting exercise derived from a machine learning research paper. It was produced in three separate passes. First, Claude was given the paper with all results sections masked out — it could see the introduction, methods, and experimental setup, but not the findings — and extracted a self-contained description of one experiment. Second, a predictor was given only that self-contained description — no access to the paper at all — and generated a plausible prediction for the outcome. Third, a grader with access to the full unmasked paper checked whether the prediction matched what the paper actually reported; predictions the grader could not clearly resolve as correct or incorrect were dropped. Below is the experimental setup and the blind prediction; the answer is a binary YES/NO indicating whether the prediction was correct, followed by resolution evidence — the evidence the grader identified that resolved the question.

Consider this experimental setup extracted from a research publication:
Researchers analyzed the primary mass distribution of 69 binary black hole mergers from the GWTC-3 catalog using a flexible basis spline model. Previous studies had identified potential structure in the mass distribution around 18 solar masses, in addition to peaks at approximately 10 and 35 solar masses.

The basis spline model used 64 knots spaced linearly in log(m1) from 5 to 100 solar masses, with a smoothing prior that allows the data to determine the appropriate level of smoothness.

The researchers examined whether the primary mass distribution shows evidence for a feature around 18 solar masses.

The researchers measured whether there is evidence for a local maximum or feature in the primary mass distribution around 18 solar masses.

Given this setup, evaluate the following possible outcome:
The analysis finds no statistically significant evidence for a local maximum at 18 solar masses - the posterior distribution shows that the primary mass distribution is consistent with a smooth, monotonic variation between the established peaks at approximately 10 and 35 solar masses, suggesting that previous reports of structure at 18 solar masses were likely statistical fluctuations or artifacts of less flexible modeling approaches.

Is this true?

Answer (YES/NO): NO